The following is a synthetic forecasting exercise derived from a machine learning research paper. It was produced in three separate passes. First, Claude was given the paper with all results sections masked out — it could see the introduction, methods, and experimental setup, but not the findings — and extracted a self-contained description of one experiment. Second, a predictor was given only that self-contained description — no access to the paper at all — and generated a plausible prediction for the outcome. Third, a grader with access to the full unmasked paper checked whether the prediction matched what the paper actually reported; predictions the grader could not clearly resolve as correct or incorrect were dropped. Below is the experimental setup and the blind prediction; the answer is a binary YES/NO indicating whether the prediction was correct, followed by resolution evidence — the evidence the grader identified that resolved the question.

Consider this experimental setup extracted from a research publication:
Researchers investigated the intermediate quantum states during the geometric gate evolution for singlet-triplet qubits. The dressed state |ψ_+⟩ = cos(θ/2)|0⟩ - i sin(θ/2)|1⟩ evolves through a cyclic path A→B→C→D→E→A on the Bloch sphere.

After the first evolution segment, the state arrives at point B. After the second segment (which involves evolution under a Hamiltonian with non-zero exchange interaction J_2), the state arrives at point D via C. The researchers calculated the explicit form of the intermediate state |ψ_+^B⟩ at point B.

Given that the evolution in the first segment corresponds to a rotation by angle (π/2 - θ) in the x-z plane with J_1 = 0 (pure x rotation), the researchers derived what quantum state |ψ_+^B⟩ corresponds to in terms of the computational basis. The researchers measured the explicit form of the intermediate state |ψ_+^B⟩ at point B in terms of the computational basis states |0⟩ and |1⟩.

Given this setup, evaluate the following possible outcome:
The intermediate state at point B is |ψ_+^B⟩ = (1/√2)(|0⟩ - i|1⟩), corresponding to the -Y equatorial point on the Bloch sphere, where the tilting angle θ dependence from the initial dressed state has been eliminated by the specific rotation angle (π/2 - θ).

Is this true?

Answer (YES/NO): YES